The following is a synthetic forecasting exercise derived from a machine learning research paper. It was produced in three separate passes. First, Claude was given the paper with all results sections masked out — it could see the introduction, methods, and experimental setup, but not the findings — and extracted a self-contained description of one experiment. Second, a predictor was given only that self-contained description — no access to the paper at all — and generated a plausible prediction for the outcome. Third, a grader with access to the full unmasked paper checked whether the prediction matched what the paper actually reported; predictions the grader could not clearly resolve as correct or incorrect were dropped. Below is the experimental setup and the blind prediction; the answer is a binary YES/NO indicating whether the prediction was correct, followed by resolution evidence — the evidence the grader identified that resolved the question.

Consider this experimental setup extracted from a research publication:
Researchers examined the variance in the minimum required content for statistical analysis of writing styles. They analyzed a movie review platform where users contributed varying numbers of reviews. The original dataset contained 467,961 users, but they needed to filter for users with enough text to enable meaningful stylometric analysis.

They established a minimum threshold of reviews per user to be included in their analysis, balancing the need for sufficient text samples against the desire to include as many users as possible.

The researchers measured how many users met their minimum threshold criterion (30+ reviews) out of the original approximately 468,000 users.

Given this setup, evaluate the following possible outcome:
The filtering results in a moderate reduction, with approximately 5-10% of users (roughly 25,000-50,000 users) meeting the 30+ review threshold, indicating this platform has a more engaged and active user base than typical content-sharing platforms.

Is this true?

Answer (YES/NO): NO